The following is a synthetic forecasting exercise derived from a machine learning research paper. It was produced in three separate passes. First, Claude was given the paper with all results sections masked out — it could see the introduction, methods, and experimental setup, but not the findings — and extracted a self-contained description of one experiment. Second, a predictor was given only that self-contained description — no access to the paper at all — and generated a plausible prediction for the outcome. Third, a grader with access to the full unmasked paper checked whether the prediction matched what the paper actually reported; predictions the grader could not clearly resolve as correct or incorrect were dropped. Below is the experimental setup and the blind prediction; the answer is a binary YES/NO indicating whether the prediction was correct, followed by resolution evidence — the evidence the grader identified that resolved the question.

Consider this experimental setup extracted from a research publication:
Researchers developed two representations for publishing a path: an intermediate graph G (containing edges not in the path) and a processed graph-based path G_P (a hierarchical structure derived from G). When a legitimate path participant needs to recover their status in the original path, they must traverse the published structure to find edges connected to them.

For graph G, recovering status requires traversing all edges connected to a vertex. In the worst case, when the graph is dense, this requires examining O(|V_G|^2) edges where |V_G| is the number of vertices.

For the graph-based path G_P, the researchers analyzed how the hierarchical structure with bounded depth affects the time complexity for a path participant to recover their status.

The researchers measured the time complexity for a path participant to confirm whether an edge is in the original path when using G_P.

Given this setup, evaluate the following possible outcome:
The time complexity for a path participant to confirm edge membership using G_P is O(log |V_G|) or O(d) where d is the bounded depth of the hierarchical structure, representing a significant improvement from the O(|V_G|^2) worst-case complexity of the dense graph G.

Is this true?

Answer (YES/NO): NO